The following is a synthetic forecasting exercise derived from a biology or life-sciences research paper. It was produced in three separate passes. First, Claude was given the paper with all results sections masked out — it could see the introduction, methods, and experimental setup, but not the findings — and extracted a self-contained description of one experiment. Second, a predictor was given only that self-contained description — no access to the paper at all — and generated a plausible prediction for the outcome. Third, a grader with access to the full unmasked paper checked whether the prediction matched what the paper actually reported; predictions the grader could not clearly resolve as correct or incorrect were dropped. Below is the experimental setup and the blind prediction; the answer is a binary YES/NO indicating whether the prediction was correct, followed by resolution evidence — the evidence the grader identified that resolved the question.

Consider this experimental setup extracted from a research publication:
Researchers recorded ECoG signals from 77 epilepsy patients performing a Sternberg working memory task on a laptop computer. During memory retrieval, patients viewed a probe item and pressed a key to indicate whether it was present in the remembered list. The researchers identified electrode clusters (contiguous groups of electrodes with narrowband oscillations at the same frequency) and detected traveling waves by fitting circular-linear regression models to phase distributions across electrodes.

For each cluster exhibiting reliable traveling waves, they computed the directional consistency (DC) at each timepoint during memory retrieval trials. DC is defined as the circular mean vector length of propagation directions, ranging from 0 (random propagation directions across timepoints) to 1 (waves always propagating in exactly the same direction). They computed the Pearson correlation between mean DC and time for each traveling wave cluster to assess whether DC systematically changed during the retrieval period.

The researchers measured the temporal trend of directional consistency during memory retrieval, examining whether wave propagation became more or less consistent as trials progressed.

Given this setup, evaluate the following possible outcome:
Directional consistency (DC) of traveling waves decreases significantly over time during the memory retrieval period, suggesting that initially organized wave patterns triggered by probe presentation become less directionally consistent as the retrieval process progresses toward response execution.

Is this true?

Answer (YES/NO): NO